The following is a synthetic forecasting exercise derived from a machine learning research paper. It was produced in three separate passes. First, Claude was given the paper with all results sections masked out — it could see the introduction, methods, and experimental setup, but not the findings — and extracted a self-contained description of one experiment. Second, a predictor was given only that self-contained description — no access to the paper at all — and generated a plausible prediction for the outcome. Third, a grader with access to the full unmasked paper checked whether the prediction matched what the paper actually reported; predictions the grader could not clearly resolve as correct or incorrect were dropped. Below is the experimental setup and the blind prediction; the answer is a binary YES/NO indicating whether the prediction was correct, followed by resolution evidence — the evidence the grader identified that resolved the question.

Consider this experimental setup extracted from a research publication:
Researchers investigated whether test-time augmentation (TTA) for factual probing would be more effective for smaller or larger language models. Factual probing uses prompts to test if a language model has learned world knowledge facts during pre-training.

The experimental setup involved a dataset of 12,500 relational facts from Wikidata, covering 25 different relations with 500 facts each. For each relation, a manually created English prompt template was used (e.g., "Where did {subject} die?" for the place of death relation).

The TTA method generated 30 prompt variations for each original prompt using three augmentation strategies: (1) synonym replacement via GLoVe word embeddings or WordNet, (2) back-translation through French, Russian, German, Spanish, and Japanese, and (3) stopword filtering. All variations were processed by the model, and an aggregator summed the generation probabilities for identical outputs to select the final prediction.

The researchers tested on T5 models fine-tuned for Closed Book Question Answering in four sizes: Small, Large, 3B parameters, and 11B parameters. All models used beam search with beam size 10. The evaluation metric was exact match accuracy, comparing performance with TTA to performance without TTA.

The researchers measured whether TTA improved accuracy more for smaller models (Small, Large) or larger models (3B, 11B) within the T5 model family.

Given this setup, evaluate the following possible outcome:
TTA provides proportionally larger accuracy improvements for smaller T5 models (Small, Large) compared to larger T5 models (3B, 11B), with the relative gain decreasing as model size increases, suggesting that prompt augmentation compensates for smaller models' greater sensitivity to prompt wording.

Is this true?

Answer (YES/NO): NO